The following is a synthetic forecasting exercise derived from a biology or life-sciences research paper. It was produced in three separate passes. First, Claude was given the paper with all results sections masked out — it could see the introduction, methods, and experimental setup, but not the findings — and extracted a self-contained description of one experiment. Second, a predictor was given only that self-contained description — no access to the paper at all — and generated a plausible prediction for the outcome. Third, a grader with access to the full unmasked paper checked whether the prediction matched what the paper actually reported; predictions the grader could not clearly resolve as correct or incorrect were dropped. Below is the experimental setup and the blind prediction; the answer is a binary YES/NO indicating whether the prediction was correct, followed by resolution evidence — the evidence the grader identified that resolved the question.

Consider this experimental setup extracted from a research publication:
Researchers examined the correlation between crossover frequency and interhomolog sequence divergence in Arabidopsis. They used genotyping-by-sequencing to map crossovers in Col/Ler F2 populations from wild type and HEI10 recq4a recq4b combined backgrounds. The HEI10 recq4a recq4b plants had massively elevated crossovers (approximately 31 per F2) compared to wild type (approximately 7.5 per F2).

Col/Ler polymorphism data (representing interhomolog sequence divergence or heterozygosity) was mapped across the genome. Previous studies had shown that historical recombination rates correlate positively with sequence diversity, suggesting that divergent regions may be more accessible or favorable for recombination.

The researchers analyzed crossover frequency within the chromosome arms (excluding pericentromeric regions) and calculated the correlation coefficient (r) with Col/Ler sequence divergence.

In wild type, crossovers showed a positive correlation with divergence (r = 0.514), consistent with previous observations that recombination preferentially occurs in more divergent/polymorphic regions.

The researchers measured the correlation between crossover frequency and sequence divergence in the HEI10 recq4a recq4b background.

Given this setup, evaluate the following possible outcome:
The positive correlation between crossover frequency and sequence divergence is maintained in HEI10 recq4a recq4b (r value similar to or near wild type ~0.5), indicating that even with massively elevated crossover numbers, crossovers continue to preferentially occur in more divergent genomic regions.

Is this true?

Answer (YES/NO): NO